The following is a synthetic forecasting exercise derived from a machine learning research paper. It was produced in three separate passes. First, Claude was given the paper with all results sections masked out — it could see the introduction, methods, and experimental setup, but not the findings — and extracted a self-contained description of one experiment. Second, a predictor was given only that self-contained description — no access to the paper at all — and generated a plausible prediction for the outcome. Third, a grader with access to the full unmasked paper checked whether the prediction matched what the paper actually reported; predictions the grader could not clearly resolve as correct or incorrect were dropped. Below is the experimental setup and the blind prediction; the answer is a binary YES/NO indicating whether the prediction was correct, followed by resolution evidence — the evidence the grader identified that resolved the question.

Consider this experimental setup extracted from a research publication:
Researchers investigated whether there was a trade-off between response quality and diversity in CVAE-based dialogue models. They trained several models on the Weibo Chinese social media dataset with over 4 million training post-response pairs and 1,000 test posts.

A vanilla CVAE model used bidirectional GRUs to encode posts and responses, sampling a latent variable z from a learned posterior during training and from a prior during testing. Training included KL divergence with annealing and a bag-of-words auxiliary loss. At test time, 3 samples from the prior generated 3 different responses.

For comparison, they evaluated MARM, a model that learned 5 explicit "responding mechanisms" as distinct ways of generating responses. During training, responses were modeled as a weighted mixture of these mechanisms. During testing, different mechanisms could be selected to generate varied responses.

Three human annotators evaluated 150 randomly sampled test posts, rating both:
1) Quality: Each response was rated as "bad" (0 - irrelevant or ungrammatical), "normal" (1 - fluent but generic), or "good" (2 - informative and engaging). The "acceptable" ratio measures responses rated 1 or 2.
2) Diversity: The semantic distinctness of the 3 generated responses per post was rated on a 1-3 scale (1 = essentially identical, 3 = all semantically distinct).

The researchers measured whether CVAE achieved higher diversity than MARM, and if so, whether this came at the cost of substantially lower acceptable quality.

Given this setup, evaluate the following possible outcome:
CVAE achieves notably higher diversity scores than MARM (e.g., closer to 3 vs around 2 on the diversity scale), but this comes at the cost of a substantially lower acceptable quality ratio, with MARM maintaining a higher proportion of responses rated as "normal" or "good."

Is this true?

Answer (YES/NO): YES